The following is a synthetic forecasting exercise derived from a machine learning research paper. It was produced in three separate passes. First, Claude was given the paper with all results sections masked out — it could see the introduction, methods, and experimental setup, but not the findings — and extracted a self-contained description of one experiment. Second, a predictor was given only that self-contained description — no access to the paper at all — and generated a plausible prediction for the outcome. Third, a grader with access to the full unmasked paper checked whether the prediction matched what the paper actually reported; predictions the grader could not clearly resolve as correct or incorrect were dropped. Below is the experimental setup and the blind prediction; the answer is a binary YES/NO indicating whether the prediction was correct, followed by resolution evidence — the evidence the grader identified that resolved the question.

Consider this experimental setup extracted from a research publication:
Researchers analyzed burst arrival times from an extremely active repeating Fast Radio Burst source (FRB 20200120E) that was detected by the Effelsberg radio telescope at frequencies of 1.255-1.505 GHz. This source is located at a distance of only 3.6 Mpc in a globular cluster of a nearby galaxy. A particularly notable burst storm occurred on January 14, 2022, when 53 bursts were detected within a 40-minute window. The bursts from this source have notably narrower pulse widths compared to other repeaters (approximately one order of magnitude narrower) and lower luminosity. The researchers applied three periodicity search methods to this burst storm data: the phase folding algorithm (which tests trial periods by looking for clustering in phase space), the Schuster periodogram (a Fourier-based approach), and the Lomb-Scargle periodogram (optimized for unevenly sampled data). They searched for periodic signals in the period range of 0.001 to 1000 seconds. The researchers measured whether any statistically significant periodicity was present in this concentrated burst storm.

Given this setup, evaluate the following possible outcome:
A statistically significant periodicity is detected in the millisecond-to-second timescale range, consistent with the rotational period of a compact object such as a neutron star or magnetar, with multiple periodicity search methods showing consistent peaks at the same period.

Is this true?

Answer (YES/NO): NO